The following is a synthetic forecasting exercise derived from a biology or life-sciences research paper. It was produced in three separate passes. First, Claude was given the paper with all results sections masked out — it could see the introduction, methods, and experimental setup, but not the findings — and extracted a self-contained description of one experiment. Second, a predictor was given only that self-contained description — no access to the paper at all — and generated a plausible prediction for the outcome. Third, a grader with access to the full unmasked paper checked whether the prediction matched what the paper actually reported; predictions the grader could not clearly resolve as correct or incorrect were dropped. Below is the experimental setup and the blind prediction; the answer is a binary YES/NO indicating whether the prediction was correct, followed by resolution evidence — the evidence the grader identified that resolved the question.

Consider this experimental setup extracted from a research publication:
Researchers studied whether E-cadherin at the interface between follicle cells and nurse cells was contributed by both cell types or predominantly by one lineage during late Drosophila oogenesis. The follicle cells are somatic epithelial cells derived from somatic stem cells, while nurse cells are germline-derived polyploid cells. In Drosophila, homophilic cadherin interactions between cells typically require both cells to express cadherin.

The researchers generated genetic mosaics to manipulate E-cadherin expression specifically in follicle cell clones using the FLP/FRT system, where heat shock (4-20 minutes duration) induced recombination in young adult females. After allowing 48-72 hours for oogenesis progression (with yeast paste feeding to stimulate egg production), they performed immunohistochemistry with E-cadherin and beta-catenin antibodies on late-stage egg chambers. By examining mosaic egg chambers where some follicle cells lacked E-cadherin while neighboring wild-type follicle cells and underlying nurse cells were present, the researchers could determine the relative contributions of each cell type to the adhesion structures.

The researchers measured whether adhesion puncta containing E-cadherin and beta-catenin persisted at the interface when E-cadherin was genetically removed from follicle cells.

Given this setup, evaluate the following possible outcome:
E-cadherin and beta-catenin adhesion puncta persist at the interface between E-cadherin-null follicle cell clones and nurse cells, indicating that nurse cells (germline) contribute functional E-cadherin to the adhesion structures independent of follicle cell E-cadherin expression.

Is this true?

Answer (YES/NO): NO